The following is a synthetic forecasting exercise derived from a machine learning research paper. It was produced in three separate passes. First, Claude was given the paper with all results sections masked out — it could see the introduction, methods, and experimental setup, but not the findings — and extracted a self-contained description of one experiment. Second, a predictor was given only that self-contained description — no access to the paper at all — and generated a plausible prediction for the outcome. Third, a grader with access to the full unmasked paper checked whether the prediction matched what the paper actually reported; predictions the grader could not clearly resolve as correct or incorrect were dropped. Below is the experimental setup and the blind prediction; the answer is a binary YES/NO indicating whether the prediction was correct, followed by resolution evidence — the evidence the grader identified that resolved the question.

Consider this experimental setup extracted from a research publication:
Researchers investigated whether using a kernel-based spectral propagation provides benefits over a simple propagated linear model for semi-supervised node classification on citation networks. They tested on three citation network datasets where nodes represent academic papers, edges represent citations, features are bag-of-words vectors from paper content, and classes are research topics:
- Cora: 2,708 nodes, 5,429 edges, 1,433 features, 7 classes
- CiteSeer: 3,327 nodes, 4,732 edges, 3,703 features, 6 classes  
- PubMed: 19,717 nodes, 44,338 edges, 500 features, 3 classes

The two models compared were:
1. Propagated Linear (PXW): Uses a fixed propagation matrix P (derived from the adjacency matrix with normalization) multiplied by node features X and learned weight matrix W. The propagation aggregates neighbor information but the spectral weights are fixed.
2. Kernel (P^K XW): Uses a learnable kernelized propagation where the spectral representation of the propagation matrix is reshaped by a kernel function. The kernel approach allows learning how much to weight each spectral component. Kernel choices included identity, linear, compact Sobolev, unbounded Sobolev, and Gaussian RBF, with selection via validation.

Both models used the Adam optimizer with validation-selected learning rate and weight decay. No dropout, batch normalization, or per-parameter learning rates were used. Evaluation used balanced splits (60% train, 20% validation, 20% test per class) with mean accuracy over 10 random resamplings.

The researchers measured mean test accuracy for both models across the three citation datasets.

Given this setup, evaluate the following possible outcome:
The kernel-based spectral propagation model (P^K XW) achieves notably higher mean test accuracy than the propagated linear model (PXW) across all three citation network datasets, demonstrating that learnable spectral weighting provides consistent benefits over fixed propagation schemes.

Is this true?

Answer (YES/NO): YES